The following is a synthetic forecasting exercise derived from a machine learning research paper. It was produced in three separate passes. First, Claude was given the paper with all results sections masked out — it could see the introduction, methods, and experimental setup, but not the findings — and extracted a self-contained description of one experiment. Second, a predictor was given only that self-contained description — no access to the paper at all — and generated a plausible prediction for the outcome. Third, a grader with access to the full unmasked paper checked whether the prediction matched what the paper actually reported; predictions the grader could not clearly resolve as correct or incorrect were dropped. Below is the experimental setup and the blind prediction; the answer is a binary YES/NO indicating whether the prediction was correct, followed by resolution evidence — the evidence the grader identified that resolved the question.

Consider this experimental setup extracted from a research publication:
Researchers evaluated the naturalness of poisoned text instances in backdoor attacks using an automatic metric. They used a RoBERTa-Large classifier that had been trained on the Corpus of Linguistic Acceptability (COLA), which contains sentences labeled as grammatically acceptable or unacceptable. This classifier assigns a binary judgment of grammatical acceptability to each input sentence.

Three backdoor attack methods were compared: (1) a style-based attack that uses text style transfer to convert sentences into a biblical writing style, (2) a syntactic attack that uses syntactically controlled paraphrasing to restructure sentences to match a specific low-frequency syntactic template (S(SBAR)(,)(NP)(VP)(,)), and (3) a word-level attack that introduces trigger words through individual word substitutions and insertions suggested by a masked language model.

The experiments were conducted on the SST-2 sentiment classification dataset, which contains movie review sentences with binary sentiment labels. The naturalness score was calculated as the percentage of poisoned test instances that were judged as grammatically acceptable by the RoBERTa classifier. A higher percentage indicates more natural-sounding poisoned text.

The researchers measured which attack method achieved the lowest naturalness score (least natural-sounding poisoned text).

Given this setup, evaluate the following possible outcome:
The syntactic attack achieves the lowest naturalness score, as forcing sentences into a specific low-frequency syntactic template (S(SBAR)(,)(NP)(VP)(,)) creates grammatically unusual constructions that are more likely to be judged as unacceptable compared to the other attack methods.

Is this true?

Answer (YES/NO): YES